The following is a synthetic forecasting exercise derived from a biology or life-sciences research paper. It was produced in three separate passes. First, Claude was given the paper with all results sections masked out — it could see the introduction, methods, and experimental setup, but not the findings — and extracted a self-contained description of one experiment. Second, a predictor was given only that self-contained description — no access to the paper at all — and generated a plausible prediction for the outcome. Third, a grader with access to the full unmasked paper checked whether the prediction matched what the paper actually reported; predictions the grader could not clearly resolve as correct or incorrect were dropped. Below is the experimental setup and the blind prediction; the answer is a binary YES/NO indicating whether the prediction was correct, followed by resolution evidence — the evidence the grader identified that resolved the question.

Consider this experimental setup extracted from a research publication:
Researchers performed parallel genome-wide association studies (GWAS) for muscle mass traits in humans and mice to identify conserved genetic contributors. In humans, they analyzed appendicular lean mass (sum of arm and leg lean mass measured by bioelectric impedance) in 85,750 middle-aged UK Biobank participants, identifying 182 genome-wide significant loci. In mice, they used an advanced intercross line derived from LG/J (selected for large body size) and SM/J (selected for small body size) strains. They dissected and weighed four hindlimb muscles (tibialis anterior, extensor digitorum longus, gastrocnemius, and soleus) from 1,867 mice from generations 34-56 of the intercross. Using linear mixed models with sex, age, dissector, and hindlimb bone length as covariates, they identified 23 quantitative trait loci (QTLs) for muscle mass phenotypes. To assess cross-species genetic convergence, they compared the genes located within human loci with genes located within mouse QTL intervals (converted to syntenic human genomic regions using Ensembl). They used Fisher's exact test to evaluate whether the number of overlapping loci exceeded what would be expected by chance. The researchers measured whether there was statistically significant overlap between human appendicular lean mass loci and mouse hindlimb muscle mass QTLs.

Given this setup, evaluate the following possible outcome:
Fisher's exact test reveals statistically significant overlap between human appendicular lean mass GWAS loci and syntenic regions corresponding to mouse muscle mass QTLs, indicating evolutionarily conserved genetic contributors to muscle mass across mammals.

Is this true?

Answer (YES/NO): YES